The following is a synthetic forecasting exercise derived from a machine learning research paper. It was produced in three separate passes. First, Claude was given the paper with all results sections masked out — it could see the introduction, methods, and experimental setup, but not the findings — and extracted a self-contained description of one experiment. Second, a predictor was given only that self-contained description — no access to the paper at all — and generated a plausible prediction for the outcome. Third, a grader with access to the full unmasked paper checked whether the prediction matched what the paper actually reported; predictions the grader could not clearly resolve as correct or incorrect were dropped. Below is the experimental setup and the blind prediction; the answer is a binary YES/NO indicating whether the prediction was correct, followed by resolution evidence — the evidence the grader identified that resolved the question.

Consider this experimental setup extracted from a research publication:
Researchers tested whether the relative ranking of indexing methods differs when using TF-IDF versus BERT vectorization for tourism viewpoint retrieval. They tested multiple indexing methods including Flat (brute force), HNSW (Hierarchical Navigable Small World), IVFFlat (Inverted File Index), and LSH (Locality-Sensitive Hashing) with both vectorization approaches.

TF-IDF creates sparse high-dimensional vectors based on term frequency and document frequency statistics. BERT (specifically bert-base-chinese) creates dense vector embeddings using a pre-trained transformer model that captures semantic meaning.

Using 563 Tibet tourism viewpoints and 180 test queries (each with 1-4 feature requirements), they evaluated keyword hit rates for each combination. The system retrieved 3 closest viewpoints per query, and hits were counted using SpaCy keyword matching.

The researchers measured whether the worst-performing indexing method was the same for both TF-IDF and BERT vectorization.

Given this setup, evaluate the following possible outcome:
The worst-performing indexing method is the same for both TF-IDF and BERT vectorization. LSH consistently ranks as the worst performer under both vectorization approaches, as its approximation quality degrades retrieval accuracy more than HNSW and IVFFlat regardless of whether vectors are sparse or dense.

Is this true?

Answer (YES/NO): YES